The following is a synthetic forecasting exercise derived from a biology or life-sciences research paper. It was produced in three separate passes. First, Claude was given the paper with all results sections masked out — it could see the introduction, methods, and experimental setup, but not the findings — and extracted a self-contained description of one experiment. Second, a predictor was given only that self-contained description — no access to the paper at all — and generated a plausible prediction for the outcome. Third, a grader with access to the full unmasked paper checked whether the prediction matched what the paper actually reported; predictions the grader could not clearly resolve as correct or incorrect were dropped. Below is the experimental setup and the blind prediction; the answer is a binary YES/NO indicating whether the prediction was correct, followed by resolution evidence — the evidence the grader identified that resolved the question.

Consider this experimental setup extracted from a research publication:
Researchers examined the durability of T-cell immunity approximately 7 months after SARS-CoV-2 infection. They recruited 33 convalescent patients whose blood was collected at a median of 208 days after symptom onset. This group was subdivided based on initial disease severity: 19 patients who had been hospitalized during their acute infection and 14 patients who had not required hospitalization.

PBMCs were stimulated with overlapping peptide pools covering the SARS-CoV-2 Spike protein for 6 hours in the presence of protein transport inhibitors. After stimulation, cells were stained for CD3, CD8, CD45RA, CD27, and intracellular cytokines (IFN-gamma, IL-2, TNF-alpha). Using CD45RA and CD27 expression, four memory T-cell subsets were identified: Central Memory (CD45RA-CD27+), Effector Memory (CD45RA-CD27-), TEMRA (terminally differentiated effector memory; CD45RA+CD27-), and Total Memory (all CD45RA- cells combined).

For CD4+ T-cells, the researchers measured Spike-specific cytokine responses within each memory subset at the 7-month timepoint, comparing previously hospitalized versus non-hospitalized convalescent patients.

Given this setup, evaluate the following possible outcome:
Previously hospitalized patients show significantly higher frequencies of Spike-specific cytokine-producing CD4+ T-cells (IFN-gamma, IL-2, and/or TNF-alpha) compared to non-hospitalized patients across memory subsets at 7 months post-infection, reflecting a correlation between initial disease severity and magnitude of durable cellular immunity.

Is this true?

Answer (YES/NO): NO